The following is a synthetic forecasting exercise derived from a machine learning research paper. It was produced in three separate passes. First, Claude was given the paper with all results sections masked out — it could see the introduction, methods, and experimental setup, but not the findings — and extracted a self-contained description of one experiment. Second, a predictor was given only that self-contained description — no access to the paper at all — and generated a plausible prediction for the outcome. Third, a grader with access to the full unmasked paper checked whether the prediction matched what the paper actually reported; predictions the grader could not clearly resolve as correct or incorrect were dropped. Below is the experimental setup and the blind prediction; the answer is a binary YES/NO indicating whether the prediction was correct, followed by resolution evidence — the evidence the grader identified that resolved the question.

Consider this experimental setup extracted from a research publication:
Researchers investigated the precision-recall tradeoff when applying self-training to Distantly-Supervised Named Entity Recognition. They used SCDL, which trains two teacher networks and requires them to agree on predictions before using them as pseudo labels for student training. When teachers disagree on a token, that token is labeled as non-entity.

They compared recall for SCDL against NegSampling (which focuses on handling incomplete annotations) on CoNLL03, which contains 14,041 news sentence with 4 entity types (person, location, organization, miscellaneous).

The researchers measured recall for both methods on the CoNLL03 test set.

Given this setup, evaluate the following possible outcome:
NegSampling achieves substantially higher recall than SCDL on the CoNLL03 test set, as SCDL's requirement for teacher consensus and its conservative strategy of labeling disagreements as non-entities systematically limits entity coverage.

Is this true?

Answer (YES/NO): NO